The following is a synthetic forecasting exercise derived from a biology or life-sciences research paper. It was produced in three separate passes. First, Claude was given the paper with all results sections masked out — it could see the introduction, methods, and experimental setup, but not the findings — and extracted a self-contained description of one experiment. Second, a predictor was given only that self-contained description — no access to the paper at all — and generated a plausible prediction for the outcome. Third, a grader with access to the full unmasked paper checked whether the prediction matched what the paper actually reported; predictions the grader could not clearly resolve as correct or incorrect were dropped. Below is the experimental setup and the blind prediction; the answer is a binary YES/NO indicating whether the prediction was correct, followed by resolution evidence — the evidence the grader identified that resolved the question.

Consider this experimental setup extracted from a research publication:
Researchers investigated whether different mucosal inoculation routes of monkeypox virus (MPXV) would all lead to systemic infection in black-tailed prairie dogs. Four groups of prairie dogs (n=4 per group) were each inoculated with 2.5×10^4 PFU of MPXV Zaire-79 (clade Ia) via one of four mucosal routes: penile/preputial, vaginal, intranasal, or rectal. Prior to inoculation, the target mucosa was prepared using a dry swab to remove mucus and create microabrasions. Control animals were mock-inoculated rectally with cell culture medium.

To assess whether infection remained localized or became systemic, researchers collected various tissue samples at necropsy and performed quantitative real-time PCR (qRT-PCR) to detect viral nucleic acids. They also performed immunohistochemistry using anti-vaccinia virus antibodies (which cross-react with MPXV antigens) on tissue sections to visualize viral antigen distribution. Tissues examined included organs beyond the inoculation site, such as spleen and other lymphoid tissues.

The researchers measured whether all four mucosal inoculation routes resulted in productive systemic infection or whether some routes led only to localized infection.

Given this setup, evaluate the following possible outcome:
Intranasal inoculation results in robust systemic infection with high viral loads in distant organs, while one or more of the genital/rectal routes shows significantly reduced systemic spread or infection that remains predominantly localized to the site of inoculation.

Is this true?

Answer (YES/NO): NO